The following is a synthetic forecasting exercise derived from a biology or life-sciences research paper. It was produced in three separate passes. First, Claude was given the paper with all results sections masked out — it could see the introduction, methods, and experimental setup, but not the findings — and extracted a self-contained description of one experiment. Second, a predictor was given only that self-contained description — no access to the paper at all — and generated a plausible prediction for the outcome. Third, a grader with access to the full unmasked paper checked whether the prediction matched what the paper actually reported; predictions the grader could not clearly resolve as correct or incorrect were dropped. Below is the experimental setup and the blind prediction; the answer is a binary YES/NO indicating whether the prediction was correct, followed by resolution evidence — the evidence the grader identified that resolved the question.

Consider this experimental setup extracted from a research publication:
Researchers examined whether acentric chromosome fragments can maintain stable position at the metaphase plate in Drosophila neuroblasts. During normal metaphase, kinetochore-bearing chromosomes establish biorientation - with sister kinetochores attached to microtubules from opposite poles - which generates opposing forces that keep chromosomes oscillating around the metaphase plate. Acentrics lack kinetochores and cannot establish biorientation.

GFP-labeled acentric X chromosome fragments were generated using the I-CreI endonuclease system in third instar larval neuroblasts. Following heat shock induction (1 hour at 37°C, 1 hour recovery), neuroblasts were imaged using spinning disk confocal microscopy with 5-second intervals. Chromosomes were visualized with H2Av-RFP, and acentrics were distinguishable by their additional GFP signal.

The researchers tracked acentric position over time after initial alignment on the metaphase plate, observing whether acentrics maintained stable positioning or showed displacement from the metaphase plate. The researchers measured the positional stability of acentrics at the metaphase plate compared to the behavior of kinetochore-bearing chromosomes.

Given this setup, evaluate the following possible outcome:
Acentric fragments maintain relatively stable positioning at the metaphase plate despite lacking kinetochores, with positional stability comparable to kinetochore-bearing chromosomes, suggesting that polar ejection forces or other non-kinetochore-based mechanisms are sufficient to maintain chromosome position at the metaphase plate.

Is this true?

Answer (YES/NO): NO